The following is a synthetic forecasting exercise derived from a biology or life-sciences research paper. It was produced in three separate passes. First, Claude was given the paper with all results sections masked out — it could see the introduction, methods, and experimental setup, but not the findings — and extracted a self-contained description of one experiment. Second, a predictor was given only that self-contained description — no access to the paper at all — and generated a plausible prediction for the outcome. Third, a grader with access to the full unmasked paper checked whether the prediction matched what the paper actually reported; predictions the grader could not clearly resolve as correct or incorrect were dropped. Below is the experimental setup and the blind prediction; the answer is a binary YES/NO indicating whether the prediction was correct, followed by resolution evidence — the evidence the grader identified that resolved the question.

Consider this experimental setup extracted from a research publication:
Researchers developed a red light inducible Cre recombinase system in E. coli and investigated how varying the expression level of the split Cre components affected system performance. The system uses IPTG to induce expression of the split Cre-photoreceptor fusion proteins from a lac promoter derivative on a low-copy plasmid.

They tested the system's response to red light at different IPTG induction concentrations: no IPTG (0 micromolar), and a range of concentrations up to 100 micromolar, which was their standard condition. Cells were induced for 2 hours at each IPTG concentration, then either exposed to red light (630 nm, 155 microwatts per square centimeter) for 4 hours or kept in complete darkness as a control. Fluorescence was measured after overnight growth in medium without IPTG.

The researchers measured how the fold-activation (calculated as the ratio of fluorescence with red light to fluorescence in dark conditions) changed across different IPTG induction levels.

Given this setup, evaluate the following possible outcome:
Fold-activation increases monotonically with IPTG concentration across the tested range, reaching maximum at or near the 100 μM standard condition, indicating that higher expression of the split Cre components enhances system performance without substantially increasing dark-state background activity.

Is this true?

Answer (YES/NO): NO